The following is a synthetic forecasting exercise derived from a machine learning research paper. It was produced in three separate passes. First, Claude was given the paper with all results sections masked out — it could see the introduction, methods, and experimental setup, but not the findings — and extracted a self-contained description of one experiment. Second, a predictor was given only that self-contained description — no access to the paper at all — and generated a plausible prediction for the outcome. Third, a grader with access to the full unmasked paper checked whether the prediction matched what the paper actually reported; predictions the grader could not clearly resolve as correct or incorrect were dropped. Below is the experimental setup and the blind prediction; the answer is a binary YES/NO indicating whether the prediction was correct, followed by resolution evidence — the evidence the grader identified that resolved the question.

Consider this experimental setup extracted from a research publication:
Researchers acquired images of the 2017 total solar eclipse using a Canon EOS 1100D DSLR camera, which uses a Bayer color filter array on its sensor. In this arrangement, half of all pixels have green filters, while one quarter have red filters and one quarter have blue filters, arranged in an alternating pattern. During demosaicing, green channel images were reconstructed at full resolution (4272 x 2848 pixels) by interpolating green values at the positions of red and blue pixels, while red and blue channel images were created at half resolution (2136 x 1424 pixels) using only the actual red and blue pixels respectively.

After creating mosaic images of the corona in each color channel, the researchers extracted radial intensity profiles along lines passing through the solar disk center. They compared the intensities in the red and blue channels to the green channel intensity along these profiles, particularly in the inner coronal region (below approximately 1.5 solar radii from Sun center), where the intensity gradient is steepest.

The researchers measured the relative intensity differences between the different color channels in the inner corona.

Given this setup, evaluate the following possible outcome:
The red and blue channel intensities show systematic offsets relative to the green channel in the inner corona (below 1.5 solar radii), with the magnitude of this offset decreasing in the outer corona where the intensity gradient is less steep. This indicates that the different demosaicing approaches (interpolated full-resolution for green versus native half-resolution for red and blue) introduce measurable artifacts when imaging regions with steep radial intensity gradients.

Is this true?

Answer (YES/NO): NO